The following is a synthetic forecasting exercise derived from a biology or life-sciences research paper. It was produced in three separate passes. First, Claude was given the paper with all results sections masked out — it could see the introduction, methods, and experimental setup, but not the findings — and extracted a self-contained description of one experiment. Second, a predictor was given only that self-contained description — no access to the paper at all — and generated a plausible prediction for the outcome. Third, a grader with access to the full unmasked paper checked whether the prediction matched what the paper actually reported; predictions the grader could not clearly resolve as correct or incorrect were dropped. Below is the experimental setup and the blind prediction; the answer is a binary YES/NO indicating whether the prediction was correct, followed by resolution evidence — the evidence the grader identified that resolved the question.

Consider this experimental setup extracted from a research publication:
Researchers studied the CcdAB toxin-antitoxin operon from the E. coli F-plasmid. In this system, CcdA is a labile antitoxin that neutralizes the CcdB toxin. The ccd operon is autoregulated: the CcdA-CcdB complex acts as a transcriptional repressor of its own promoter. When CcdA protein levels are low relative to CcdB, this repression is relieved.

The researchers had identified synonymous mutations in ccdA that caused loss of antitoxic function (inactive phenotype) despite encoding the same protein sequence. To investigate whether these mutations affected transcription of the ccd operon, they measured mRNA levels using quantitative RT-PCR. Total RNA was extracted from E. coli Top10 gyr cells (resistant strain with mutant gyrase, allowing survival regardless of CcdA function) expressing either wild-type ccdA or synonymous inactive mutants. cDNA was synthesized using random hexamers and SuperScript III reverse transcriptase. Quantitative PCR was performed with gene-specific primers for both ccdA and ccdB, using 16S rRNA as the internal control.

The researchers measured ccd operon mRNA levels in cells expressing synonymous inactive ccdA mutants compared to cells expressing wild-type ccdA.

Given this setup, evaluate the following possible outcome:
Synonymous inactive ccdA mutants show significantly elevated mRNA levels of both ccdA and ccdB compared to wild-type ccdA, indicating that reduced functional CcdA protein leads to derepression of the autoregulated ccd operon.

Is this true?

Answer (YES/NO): YES